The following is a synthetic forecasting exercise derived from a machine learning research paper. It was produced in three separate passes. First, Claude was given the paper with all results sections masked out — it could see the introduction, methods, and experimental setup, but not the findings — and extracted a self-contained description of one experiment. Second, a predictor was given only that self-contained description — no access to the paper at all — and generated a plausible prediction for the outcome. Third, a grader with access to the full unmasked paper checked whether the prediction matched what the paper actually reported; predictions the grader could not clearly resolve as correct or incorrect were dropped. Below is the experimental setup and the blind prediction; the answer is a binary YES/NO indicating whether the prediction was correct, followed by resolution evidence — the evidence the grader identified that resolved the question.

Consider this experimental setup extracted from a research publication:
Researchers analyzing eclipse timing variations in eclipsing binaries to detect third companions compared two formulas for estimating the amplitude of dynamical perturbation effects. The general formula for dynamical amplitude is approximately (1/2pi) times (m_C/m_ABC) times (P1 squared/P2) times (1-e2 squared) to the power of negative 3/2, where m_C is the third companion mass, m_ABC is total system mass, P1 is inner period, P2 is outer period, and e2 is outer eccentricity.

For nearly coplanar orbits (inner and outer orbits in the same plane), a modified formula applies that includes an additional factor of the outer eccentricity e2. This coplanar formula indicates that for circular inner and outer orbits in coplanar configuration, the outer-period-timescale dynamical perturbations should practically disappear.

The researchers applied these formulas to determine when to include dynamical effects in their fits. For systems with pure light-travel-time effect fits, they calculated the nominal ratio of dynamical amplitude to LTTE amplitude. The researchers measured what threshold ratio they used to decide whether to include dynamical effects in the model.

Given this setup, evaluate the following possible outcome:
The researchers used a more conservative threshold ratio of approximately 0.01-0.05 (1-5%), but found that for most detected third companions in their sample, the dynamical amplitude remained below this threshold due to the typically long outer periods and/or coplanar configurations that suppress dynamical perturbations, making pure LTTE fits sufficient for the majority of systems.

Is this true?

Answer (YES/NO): NO